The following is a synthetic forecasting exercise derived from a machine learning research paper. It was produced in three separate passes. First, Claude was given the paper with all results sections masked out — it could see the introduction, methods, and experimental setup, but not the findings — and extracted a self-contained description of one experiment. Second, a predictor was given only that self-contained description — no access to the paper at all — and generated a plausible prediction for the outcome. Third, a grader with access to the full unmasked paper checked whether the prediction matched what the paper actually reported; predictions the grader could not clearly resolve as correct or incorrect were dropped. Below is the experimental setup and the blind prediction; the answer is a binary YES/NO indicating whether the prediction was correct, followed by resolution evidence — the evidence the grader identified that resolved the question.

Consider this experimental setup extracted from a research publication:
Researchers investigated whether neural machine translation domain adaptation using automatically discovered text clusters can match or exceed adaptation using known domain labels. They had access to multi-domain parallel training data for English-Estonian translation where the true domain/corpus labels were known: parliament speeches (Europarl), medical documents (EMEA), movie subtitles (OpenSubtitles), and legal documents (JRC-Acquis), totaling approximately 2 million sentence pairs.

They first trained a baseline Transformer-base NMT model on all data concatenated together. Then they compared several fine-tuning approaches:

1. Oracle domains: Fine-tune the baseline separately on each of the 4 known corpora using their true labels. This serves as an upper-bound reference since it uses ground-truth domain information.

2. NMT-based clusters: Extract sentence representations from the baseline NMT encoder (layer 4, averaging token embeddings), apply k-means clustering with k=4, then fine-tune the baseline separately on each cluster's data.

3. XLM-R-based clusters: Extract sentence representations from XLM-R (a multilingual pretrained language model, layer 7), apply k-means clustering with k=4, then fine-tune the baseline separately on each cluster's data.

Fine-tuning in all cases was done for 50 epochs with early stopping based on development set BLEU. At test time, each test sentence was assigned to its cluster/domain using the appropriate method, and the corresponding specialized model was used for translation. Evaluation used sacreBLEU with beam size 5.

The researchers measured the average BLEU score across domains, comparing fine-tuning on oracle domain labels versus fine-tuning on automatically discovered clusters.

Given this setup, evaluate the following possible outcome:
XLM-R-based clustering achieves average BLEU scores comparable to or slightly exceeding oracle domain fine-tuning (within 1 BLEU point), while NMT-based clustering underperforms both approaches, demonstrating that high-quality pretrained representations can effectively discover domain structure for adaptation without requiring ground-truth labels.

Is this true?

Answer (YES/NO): NO